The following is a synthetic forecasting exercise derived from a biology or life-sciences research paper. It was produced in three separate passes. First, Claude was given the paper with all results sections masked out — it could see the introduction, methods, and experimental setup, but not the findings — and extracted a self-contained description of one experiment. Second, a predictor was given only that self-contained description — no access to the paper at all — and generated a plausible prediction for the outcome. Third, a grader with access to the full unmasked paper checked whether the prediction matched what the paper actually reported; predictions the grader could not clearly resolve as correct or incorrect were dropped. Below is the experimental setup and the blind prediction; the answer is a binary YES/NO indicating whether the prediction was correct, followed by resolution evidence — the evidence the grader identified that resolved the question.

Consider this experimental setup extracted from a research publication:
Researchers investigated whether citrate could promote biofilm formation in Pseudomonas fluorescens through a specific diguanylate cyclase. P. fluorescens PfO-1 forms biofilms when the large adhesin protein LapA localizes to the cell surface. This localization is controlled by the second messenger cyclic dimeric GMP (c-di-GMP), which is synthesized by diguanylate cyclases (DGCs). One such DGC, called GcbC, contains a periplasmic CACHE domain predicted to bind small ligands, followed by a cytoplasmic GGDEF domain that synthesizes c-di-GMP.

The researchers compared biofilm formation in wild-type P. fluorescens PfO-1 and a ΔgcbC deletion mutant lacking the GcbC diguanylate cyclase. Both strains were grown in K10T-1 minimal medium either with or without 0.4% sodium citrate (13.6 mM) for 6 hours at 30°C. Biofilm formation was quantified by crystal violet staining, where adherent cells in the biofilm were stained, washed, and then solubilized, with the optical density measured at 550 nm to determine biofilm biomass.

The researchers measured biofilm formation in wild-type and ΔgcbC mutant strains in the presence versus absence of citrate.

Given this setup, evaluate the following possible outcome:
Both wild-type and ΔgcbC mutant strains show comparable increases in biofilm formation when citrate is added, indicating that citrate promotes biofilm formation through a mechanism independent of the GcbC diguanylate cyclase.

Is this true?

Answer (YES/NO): NO